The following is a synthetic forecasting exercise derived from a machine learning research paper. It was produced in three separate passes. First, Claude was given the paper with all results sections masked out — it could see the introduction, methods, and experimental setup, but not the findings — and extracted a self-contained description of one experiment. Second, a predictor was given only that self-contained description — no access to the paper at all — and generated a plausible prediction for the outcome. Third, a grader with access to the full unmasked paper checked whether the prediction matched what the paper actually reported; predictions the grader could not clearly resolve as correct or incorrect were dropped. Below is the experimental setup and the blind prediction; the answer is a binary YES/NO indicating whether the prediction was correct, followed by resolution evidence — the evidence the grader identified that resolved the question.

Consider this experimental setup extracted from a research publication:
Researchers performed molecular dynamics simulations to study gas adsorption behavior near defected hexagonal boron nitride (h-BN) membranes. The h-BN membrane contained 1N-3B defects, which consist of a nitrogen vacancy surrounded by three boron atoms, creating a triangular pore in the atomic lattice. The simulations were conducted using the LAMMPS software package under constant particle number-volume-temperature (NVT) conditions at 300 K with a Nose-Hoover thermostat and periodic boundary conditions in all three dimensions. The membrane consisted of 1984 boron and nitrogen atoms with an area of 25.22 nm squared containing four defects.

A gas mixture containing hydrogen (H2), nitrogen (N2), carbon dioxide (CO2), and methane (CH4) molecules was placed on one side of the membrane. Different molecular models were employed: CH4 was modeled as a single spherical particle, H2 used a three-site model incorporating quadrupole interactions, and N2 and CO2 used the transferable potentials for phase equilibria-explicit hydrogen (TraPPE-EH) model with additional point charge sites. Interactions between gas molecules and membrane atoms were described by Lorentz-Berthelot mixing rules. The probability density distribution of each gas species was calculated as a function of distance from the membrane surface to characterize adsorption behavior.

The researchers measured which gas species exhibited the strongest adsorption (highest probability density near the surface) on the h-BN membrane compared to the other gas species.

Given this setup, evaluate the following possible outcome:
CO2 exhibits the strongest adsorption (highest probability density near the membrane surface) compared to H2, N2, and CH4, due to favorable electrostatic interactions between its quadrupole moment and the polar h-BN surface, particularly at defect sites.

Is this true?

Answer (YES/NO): YES